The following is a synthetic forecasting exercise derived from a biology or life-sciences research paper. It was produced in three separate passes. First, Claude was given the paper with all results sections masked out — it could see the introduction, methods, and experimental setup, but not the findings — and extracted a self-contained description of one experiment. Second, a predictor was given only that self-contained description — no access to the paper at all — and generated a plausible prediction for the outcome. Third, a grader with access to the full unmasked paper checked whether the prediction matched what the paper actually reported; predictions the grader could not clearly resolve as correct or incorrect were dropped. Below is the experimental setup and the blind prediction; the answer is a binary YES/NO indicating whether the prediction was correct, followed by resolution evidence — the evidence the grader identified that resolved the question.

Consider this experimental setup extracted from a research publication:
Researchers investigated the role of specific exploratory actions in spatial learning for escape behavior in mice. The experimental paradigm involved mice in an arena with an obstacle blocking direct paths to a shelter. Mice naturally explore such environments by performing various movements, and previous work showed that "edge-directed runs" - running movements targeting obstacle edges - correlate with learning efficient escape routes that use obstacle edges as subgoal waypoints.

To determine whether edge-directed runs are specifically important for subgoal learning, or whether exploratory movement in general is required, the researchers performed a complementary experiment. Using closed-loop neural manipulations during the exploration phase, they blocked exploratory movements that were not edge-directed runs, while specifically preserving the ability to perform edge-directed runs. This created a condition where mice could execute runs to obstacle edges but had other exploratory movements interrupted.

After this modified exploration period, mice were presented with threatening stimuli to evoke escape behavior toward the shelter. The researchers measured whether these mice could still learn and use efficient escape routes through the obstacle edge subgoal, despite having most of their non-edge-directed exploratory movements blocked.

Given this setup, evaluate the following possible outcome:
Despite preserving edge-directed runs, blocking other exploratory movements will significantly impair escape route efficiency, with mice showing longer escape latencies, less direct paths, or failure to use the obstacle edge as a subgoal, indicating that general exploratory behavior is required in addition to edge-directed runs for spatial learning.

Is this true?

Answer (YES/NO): NO